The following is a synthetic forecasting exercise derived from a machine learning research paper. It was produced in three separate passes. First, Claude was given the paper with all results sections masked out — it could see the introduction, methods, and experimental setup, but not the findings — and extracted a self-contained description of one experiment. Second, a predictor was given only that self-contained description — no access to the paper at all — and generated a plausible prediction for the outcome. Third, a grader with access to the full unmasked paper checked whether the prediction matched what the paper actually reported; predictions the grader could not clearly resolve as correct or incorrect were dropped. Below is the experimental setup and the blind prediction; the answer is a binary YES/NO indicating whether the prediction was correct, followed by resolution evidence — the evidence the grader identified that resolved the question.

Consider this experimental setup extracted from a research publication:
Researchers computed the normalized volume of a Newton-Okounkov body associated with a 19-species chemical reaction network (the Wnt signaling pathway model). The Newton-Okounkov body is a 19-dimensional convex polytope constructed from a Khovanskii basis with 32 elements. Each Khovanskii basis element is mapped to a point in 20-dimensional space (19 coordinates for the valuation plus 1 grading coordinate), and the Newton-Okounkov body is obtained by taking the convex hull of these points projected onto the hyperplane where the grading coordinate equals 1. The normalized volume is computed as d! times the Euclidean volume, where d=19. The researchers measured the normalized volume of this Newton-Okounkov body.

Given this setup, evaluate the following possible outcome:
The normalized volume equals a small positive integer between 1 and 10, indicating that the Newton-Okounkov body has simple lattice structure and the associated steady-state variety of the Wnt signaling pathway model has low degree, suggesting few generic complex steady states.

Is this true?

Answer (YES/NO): NO